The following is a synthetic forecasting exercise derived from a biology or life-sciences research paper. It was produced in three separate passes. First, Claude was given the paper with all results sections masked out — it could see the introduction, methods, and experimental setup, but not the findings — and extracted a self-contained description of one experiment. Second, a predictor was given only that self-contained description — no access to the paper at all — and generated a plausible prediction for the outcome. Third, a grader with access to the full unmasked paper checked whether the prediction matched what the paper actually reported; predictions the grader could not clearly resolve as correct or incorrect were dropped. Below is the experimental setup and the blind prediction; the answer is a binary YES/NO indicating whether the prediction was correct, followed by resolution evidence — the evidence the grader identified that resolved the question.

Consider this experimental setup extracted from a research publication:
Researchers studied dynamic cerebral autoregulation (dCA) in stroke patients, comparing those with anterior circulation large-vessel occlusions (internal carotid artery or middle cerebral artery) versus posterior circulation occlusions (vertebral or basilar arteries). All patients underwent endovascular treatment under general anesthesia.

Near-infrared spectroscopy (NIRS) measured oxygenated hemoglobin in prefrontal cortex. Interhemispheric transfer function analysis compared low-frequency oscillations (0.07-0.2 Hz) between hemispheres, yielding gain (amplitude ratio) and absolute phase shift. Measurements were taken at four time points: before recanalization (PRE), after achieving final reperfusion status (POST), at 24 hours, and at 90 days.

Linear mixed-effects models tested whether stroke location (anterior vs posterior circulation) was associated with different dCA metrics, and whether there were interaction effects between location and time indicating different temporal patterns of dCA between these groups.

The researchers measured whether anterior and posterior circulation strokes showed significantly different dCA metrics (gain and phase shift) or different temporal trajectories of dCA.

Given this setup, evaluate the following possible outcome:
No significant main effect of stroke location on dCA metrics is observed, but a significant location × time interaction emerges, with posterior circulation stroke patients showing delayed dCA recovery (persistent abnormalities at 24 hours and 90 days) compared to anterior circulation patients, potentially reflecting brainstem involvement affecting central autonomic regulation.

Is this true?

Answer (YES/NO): NO